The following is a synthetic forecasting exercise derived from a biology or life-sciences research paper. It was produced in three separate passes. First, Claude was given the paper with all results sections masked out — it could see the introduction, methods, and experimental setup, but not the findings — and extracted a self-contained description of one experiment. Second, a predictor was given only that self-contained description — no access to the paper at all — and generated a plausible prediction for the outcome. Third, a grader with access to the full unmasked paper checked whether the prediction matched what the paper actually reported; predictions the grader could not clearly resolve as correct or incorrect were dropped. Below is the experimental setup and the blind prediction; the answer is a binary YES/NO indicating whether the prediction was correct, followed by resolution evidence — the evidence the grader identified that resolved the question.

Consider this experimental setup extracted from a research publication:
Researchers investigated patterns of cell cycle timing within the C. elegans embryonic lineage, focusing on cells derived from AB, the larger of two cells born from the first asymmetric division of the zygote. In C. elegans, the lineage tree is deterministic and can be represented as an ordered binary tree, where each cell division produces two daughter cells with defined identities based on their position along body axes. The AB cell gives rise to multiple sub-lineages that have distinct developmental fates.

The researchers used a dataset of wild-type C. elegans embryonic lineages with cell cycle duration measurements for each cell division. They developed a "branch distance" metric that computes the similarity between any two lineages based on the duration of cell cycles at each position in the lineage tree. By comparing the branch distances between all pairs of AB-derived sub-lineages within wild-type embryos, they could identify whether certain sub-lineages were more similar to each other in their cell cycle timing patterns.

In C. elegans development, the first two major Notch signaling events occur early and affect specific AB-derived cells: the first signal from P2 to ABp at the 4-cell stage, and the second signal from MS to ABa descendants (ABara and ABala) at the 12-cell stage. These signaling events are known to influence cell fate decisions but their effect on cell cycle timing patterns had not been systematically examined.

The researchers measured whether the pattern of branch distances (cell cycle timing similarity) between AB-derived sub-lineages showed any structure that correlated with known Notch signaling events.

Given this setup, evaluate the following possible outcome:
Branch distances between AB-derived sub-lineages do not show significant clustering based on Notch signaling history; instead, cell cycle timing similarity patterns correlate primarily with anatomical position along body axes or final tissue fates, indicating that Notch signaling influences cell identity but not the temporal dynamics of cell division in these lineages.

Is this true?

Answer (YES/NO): NO